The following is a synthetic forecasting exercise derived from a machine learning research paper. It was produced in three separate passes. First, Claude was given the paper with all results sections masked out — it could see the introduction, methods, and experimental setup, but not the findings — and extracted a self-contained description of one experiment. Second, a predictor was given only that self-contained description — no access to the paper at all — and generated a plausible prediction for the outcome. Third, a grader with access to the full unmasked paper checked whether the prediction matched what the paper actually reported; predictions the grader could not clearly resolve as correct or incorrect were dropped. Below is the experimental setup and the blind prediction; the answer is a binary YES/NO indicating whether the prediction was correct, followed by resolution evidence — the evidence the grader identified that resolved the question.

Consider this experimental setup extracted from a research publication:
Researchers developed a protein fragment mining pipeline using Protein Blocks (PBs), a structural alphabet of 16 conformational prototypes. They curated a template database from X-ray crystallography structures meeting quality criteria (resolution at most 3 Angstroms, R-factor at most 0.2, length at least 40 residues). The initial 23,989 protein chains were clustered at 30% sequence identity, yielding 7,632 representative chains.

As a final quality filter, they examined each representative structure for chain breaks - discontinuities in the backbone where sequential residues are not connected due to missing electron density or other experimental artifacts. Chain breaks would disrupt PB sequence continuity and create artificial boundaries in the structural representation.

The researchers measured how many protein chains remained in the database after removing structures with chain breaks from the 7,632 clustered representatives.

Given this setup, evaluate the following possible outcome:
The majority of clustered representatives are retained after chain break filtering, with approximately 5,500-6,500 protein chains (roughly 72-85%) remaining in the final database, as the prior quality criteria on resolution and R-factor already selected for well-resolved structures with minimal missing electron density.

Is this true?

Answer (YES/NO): NO